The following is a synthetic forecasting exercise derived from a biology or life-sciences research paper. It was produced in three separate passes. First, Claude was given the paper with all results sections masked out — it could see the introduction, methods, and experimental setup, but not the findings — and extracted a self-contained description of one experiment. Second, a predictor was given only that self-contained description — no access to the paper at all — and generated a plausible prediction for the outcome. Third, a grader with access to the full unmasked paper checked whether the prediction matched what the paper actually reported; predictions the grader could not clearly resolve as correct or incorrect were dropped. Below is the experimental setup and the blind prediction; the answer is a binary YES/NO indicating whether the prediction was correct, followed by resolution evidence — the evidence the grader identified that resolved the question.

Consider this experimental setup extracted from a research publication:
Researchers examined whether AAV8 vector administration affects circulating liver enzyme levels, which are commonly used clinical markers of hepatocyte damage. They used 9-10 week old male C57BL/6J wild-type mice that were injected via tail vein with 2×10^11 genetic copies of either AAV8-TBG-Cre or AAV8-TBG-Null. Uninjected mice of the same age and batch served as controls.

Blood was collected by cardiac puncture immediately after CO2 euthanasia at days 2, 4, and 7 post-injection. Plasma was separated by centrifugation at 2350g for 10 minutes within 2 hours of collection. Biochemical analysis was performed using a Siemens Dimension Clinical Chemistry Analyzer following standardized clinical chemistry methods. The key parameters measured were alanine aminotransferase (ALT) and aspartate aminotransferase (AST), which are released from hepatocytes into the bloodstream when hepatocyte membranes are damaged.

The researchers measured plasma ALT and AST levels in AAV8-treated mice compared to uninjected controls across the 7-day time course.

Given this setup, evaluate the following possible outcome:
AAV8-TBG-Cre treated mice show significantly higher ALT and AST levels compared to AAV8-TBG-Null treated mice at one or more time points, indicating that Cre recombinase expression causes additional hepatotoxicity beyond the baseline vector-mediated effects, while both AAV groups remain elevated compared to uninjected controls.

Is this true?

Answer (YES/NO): NO